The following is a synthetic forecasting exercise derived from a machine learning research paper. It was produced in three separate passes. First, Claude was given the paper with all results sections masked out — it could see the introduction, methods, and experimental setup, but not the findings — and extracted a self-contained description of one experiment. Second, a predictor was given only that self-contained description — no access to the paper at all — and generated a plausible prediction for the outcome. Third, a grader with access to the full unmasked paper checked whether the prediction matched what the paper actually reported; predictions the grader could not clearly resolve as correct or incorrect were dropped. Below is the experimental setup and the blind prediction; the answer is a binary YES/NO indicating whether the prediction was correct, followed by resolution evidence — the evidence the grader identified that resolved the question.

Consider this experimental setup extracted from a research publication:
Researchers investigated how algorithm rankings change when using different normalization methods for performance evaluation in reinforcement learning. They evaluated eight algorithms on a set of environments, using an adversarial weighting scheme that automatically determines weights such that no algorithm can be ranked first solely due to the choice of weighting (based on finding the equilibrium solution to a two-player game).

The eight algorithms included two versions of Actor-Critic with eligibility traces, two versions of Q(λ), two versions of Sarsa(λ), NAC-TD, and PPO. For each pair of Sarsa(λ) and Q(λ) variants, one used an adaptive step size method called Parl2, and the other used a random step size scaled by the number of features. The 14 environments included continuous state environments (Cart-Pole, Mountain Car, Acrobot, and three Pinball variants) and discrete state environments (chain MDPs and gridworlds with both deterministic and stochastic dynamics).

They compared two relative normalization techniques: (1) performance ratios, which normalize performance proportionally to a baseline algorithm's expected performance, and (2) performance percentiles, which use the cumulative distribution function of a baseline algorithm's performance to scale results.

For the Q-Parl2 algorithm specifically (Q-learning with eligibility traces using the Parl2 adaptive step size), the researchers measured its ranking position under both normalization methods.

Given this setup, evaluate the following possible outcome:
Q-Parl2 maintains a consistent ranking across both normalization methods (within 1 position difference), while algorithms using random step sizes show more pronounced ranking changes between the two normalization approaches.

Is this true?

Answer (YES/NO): NO